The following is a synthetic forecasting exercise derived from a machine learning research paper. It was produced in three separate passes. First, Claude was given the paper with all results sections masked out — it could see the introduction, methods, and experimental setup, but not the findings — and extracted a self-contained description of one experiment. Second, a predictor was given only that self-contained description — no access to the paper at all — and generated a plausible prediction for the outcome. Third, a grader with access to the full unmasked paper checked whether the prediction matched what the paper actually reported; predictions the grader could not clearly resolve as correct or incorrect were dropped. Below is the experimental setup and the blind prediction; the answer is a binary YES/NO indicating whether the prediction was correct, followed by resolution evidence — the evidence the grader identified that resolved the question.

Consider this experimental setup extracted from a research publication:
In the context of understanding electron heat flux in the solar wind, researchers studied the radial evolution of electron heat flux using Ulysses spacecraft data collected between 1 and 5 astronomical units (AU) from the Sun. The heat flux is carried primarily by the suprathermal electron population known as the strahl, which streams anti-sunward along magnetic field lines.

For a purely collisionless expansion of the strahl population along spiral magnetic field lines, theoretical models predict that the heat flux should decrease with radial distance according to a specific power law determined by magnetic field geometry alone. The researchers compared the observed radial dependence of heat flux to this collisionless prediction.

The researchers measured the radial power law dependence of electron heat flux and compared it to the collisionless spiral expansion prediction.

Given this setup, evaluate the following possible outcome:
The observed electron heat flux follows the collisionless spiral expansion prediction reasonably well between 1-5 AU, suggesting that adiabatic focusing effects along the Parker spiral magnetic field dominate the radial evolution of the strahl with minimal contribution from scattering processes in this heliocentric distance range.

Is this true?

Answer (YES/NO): NO